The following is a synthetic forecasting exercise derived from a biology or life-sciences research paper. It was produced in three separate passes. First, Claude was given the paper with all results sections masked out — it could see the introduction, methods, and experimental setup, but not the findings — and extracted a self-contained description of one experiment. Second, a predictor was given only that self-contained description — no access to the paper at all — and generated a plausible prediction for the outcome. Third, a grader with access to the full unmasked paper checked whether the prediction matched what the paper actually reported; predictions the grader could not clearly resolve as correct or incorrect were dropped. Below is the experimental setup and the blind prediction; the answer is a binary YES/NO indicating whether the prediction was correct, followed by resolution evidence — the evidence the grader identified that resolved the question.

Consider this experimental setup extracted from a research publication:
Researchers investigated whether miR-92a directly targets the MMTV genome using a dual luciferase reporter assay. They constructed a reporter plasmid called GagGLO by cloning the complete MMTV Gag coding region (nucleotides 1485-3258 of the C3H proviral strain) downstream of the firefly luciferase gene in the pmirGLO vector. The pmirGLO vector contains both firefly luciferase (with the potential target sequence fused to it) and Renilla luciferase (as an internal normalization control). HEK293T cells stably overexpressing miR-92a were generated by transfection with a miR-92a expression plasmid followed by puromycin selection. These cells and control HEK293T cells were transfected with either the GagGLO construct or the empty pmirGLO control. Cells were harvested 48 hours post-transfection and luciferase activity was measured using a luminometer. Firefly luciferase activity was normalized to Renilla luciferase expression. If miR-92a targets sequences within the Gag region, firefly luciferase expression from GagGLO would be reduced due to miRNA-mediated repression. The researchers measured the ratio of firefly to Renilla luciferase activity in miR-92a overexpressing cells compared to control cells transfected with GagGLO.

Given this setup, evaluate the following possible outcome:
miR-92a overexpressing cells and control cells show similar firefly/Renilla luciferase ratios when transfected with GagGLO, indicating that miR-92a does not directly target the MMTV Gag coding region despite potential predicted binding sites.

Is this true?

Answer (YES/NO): NO